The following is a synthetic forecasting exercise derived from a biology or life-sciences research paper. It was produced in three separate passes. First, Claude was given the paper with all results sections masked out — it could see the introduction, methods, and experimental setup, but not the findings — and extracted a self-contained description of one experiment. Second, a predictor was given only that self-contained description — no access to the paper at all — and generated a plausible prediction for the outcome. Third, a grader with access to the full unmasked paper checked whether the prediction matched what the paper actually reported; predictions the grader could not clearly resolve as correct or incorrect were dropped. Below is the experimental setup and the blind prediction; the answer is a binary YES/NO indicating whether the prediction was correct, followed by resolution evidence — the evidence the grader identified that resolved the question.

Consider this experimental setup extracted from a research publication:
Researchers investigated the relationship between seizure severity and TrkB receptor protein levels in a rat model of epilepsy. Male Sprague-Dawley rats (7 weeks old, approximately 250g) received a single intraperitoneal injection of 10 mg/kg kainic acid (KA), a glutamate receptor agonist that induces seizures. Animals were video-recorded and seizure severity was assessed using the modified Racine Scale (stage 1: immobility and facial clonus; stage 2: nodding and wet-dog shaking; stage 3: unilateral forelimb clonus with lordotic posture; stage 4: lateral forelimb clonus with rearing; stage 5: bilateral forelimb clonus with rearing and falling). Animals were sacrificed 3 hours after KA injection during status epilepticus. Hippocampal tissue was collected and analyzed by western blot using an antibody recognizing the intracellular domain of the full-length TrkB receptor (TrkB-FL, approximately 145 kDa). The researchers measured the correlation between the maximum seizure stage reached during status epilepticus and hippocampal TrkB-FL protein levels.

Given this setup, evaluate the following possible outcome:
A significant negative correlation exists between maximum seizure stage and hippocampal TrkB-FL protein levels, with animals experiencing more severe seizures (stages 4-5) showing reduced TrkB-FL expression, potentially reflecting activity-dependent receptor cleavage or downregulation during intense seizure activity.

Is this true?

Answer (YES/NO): YES